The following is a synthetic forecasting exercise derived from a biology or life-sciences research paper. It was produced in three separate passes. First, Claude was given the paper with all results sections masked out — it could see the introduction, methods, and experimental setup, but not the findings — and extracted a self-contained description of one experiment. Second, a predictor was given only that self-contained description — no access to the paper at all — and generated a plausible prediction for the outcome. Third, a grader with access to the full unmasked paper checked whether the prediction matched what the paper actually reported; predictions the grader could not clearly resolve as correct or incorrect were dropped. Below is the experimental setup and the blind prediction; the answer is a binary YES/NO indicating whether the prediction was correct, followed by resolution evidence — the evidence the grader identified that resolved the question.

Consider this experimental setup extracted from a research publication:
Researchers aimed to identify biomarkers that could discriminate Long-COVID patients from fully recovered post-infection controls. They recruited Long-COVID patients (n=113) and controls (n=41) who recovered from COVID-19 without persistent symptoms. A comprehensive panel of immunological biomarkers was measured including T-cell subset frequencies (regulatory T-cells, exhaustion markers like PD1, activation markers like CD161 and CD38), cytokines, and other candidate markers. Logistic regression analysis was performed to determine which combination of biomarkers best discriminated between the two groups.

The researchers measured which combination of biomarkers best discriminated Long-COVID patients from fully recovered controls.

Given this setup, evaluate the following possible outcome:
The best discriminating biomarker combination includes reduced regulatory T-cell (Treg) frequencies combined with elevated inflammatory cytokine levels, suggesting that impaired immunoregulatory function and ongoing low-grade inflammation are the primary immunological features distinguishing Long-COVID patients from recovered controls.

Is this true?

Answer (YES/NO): NO